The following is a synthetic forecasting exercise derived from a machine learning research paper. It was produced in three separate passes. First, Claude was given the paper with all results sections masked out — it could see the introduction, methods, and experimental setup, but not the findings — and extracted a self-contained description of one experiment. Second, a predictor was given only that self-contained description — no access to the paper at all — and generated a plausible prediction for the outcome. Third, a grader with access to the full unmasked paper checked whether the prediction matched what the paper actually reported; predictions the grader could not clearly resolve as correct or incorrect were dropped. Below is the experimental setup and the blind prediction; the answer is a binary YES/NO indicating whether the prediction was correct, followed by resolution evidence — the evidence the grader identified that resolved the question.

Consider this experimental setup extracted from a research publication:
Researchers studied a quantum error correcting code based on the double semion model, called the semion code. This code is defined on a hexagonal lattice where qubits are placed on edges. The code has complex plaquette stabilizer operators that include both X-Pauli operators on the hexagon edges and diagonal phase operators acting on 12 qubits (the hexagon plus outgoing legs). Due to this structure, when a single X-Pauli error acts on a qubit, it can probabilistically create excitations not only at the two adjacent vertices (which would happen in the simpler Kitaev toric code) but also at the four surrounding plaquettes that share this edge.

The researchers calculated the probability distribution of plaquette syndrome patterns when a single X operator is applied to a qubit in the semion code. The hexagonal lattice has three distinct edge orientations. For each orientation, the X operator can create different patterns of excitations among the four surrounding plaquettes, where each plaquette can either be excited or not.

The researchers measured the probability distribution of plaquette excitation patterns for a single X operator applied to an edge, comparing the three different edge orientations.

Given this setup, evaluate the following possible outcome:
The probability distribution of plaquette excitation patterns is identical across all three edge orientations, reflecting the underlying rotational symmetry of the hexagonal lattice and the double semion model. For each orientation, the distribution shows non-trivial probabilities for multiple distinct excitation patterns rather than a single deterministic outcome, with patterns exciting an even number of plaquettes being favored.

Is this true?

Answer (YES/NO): NO